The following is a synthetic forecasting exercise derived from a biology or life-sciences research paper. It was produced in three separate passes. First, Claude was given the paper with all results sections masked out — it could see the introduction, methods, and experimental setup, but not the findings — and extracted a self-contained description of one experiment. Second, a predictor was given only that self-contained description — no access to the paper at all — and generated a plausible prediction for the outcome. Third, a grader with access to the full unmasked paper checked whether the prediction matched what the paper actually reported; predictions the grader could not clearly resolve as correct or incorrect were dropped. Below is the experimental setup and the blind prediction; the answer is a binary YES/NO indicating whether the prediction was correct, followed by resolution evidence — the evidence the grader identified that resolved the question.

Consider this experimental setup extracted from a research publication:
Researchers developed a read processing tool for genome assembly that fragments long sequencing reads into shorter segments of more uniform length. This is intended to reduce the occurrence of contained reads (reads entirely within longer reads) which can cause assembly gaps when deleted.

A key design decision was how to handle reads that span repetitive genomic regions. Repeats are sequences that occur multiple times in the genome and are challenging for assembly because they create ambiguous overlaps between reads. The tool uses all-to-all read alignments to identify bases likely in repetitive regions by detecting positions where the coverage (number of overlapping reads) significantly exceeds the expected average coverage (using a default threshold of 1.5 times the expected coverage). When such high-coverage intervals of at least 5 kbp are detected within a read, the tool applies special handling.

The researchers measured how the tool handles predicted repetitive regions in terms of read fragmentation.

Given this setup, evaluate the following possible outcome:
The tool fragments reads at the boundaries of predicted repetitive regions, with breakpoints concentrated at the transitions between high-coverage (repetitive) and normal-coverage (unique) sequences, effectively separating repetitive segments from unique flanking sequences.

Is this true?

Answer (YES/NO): NO